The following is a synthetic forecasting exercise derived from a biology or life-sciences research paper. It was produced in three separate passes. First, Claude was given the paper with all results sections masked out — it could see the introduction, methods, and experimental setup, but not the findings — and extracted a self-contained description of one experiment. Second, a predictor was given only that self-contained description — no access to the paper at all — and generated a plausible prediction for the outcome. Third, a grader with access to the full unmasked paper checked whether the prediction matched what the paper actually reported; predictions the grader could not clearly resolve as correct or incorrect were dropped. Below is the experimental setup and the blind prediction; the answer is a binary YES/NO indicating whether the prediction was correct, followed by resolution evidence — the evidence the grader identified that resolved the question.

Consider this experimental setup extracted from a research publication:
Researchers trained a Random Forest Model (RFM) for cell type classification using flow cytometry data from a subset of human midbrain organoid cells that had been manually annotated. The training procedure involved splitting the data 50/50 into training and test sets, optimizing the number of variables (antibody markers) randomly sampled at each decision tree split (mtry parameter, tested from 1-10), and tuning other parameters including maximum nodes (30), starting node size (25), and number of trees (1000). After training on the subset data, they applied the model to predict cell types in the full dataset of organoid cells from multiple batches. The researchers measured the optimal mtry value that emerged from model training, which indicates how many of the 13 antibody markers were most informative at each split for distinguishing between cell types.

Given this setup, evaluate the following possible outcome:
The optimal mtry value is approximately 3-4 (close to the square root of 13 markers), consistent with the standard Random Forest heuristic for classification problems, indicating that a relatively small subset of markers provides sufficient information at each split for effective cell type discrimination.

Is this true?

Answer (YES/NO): NO